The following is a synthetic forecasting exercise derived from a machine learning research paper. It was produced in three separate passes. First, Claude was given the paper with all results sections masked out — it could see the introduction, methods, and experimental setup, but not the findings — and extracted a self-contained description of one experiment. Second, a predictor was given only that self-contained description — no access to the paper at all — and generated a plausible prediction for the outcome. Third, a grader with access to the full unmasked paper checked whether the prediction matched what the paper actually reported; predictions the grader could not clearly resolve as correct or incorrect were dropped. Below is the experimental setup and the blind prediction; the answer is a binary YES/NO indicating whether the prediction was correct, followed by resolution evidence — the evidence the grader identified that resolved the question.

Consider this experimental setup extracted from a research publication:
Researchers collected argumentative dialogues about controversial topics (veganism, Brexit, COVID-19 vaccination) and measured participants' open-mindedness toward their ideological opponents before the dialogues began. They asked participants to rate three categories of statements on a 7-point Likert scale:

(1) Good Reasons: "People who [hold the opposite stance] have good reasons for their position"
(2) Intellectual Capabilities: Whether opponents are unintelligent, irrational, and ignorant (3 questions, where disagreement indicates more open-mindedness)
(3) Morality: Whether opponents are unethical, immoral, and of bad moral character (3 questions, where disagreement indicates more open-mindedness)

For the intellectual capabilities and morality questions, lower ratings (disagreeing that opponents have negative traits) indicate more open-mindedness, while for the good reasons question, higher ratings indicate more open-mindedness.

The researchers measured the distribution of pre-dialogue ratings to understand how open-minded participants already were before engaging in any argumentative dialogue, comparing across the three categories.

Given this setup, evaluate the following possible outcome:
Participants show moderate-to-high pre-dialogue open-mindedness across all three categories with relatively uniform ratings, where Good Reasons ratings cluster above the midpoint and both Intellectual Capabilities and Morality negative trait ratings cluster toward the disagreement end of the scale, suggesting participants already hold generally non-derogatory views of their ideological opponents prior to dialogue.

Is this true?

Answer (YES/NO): NO